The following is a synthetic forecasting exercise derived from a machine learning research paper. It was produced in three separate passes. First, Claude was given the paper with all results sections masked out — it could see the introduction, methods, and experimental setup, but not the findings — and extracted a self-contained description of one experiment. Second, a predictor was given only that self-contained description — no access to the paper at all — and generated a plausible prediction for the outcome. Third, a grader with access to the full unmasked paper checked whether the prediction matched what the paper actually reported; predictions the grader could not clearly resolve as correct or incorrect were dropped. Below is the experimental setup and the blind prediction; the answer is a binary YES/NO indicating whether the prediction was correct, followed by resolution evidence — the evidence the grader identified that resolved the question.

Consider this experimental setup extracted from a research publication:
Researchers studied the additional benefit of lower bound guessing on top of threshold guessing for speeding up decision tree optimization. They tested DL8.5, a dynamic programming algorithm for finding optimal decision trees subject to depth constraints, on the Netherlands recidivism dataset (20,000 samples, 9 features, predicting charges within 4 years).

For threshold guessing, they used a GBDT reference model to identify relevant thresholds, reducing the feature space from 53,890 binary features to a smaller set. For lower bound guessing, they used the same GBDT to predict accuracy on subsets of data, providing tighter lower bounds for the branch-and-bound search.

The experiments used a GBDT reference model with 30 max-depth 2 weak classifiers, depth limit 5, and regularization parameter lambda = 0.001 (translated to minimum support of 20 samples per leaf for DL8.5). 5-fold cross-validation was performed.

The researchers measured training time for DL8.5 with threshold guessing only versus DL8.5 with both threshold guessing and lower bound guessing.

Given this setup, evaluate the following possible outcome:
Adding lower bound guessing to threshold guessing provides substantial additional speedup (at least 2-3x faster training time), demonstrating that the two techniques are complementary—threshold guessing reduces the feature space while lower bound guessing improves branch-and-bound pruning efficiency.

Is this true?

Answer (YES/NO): YES